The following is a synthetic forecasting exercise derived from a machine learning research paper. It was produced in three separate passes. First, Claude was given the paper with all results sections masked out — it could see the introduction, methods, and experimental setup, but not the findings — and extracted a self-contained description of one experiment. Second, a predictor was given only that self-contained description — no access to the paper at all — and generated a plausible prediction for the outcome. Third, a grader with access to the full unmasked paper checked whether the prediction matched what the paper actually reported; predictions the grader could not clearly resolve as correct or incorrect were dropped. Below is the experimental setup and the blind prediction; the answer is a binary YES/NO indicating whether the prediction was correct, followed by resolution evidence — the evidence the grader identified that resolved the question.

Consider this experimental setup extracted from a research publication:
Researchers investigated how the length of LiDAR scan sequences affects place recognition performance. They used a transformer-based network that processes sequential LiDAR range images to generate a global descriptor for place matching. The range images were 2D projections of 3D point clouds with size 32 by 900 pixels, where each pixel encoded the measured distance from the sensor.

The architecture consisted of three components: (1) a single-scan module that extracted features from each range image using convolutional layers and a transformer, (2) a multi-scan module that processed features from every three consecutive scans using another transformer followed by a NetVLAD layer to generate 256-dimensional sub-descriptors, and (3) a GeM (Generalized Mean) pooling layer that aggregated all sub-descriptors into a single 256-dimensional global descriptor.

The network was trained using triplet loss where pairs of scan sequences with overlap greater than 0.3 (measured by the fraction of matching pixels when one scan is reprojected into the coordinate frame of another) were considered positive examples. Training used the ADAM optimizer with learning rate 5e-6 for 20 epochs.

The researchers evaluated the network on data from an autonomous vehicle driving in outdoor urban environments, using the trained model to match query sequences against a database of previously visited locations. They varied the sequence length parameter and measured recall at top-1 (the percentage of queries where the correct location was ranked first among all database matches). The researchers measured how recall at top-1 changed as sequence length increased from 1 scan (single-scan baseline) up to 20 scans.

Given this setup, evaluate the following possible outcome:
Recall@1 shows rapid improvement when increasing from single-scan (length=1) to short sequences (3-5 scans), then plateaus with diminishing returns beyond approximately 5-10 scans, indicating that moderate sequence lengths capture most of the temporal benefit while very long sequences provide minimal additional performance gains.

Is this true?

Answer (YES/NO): NO